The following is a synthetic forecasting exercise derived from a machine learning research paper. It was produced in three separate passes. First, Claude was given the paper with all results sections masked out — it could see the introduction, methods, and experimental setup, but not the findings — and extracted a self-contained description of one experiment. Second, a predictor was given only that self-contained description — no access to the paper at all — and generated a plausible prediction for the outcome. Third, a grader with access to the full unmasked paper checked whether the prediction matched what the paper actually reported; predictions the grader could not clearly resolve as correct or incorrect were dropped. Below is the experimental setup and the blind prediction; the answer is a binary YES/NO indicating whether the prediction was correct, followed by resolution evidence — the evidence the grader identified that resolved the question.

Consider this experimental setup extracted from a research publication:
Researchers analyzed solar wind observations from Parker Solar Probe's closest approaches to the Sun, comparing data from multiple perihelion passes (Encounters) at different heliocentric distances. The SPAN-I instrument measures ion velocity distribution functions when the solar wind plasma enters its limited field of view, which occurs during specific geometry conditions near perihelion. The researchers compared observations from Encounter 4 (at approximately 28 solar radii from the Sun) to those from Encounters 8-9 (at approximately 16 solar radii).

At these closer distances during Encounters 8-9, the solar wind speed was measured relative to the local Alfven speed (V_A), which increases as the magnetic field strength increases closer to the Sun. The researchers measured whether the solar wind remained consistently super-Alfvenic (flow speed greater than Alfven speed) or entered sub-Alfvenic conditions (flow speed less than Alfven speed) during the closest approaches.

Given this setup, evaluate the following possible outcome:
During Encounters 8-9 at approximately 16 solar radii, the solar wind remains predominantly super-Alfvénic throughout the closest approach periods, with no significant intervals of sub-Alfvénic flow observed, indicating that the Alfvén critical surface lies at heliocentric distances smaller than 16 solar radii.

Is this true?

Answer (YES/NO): NO